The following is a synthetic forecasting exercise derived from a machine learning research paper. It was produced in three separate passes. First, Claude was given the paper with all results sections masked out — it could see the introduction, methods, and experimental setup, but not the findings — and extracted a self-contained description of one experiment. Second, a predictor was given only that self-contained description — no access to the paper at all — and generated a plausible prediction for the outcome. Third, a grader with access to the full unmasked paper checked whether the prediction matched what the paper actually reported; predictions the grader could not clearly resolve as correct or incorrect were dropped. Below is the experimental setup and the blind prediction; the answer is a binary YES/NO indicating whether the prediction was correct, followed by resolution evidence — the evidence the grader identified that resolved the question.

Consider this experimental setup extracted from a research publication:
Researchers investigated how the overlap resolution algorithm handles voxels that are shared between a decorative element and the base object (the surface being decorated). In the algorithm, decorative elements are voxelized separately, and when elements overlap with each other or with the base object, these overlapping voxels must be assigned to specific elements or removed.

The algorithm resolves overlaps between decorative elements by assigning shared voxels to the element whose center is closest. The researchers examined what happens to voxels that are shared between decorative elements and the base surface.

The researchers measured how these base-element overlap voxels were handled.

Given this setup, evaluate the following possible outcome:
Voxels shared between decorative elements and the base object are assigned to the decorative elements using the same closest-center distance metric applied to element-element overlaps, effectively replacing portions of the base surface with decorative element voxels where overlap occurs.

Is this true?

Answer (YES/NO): NO